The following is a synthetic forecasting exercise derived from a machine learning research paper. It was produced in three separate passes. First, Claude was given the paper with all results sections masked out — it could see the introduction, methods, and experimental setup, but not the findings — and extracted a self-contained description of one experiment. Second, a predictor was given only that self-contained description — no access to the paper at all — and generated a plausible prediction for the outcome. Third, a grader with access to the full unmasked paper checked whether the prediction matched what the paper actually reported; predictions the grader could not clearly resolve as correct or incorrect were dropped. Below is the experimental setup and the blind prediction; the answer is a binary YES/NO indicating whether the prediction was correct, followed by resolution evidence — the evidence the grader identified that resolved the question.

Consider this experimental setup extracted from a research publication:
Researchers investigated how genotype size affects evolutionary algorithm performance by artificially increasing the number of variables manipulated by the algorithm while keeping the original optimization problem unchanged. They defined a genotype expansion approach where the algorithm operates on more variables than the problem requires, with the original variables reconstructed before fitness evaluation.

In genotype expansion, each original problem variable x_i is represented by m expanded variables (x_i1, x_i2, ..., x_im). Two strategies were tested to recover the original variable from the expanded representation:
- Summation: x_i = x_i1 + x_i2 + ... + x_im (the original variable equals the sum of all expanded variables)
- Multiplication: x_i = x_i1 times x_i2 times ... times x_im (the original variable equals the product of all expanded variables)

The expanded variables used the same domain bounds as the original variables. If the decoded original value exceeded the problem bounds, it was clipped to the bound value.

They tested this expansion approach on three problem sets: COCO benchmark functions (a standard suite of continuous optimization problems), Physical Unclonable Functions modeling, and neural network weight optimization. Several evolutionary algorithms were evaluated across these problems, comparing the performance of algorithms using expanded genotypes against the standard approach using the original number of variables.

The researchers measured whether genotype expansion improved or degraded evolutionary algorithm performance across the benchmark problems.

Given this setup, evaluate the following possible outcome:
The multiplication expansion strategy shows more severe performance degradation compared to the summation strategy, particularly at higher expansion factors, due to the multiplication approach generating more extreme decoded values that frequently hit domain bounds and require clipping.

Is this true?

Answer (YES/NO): NO